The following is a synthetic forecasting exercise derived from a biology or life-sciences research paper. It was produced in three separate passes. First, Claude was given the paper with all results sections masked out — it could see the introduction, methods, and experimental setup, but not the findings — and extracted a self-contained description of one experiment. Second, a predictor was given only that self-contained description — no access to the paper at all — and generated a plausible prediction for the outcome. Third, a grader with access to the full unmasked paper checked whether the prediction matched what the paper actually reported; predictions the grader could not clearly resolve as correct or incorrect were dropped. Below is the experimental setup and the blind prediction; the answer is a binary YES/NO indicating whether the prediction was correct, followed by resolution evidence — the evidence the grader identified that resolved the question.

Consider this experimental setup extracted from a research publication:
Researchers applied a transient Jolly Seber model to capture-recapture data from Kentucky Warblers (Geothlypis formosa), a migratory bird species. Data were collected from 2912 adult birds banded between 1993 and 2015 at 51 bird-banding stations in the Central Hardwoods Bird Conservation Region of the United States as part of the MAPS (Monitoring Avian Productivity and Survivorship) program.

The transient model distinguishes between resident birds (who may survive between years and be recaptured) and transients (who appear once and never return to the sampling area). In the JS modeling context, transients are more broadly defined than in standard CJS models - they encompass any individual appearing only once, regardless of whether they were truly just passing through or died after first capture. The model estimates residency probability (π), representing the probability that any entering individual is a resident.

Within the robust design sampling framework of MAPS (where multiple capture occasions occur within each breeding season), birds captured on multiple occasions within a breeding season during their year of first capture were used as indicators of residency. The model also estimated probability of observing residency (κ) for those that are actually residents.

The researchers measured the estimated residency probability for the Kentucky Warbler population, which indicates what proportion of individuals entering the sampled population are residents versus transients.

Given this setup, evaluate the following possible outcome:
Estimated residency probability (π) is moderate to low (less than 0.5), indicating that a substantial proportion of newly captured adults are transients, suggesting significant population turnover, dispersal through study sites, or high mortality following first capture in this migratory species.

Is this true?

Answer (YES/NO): NO